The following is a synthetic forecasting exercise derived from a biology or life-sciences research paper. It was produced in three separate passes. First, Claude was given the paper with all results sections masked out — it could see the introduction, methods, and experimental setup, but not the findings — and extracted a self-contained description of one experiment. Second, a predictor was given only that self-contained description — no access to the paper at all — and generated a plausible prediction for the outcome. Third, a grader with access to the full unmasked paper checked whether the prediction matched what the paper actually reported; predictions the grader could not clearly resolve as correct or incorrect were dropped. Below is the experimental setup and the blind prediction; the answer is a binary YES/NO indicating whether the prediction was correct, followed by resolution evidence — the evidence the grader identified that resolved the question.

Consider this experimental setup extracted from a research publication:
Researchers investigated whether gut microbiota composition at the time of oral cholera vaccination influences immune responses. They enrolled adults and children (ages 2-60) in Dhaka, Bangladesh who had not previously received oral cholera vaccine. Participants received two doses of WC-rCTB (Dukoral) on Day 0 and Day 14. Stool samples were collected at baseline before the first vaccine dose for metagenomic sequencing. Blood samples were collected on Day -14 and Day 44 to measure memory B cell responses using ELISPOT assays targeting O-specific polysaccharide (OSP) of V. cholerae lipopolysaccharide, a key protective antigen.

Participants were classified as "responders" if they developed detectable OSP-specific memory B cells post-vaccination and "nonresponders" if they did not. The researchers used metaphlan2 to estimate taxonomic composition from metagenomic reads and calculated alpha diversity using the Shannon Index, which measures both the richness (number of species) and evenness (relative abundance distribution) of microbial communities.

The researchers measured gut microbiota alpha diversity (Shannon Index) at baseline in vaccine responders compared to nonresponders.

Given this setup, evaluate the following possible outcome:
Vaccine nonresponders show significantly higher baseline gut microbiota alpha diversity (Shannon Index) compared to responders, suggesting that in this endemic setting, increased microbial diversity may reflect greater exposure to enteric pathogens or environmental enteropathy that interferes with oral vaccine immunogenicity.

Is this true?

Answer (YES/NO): NO